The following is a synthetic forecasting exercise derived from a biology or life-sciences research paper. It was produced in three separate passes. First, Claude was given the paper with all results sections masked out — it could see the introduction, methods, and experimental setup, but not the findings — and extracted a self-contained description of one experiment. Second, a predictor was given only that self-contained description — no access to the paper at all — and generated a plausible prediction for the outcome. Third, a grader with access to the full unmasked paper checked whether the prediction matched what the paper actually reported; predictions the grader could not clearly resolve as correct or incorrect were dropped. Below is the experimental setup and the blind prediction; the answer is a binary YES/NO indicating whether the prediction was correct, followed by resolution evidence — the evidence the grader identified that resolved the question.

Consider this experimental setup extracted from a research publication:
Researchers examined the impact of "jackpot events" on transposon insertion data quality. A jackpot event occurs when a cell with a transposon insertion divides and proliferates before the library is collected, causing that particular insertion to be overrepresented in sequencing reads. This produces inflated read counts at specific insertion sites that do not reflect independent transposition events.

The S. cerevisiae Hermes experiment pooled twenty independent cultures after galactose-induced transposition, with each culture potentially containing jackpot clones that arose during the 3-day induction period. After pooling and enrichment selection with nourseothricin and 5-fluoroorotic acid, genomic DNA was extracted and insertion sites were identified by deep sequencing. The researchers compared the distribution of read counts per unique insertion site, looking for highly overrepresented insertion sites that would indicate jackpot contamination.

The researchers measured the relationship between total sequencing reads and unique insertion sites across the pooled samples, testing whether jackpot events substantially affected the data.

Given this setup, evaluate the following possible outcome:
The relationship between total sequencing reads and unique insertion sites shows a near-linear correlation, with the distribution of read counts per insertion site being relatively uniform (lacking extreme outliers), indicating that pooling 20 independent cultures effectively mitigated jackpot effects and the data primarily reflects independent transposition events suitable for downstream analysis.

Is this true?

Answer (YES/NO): NO